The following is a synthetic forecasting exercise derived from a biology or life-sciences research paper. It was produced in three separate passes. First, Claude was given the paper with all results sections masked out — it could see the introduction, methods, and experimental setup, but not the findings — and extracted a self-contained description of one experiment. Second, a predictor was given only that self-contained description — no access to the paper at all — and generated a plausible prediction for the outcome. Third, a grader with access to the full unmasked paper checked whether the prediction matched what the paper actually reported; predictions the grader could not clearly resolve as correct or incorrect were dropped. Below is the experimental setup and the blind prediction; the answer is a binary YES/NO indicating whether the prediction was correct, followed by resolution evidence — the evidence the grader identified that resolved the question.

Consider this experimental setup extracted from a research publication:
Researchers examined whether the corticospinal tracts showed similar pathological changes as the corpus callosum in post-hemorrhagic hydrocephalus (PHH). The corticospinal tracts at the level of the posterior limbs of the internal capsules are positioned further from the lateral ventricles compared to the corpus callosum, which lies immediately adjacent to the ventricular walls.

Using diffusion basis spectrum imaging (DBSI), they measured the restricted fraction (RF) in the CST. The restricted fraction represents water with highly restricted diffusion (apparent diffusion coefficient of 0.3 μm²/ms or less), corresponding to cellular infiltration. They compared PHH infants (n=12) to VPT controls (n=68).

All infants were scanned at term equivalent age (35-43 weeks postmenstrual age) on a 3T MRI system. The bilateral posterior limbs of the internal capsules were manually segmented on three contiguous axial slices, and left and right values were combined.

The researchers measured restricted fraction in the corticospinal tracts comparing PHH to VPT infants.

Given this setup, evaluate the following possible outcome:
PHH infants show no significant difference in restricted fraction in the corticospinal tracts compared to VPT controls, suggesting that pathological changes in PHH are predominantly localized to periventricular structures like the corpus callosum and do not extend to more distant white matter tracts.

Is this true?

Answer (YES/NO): NO